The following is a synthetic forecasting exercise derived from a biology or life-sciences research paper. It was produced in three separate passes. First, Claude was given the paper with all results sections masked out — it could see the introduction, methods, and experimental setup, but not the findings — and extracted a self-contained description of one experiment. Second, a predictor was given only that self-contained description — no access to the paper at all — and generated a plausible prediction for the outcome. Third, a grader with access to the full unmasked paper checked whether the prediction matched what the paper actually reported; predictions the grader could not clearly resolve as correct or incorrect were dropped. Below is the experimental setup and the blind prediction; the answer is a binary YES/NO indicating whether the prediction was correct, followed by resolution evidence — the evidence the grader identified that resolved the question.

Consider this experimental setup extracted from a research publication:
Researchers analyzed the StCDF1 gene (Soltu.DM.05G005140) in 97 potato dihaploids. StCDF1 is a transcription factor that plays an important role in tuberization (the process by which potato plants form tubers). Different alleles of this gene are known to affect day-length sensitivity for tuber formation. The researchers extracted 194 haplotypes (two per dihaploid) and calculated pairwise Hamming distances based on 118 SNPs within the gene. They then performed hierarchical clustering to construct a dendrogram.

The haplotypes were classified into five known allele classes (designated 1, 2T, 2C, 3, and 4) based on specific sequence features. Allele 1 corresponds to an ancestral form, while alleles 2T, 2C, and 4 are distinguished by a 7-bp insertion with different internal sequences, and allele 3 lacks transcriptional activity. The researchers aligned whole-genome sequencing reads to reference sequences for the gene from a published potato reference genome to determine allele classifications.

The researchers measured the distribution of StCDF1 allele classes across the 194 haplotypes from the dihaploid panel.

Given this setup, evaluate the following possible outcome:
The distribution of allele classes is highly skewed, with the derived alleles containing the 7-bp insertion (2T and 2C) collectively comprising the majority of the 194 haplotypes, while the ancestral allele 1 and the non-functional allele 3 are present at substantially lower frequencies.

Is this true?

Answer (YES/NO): NO